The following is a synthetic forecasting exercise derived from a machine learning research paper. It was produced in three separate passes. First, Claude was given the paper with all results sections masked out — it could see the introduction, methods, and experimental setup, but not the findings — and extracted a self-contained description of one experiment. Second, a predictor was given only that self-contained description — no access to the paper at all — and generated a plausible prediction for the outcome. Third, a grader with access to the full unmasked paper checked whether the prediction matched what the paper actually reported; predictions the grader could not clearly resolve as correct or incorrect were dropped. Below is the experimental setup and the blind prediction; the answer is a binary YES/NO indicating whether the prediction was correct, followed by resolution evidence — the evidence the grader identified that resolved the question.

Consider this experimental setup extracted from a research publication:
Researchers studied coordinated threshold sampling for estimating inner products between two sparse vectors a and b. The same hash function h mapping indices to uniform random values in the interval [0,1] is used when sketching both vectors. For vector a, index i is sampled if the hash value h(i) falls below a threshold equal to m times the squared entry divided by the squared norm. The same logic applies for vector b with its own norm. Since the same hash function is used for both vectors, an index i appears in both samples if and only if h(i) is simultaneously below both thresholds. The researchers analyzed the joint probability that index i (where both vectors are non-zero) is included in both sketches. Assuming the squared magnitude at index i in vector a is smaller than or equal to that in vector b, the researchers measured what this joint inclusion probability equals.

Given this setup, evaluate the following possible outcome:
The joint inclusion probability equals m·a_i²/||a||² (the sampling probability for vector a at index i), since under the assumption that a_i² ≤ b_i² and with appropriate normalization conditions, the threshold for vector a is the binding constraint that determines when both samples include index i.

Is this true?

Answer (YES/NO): NO